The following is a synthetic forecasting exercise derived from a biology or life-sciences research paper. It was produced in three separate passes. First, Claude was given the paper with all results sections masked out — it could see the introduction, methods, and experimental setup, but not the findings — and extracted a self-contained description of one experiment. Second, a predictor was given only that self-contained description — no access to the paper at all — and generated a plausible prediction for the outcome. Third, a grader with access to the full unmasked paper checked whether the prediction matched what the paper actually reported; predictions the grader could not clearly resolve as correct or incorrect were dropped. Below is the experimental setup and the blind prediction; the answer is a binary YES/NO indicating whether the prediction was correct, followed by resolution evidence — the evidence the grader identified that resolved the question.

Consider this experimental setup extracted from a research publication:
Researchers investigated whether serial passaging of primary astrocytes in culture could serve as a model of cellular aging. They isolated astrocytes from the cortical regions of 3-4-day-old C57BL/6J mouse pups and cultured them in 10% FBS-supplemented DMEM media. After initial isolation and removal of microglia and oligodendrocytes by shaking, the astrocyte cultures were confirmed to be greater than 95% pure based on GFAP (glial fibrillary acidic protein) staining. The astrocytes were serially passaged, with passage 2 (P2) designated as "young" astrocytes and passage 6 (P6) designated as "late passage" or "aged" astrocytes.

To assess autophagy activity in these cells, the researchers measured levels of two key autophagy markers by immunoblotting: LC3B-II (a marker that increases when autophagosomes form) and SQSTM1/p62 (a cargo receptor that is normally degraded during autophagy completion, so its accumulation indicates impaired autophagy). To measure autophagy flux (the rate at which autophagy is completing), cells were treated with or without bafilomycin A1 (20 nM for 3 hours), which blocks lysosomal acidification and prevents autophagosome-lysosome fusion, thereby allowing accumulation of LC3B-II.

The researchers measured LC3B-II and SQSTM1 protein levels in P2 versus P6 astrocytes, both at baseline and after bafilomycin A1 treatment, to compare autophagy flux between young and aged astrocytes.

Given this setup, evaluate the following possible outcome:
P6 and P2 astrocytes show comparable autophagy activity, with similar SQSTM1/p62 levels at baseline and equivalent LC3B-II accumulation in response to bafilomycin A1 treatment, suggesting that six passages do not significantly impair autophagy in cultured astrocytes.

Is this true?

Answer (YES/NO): NO